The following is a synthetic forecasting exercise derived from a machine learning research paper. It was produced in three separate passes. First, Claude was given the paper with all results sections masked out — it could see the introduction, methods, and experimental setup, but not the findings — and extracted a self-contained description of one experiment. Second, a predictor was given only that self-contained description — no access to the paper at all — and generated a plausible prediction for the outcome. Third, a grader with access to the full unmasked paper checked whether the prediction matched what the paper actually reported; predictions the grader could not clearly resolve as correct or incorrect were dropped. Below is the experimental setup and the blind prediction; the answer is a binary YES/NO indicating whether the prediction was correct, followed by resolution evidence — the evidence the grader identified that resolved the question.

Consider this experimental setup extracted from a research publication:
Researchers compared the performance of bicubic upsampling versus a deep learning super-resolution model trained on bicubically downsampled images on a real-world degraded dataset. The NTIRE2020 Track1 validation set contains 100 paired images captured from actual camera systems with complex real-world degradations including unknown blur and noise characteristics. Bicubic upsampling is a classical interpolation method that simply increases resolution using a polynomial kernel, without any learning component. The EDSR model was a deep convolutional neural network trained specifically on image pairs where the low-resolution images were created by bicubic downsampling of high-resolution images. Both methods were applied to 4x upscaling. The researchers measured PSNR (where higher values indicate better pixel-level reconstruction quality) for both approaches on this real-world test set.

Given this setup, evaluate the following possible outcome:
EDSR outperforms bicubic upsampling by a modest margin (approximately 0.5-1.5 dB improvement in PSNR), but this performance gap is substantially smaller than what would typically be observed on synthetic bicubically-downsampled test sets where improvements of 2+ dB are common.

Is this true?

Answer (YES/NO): NO